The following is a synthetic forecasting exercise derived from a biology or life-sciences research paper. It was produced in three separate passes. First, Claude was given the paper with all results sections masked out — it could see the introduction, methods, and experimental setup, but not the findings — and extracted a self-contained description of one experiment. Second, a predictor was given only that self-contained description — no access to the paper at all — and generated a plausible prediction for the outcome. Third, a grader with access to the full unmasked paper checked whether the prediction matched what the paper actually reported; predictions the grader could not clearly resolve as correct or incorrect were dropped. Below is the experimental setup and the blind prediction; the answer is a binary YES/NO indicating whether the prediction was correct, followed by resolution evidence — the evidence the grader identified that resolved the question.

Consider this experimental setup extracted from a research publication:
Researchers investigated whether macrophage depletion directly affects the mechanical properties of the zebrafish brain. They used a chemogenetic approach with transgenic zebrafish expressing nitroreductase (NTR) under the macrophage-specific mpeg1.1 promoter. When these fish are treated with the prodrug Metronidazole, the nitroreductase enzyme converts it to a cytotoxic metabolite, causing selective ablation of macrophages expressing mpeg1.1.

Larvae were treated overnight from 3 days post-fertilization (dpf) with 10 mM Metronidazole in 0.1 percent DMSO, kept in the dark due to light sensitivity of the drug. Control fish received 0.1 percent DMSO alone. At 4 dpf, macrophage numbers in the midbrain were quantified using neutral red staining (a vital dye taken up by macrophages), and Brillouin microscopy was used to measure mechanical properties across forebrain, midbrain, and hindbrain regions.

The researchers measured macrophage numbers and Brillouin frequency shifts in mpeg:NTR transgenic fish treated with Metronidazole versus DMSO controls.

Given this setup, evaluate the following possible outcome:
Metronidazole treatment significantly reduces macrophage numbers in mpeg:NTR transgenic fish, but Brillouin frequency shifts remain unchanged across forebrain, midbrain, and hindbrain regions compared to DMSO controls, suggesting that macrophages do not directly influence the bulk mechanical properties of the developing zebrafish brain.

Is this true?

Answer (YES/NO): NO